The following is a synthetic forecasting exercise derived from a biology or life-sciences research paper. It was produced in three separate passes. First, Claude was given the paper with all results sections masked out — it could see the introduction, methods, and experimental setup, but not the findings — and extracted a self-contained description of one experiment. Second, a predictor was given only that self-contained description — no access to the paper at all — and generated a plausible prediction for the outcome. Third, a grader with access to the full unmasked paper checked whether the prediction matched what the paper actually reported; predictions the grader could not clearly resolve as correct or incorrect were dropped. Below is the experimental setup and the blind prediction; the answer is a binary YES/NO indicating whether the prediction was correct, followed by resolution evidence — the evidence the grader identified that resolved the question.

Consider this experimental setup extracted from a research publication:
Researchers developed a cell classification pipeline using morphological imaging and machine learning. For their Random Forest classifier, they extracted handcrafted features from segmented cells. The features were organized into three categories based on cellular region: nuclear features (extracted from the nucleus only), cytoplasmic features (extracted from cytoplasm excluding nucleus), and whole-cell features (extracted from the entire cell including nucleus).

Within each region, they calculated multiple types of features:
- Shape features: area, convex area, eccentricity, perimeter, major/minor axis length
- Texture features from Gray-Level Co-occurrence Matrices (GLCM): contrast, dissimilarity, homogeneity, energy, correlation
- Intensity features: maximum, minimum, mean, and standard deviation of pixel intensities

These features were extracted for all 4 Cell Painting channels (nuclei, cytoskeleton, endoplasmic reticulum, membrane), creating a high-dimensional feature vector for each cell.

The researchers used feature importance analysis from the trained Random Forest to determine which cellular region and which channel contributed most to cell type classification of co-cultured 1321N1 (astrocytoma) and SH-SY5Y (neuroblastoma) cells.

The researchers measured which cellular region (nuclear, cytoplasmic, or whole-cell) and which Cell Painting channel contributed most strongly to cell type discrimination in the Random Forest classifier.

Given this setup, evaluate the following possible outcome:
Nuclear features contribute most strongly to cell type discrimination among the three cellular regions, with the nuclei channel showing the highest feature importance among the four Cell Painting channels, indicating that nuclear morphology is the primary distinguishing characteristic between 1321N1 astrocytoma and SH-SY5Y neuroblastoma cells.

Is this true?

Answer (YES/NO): NO